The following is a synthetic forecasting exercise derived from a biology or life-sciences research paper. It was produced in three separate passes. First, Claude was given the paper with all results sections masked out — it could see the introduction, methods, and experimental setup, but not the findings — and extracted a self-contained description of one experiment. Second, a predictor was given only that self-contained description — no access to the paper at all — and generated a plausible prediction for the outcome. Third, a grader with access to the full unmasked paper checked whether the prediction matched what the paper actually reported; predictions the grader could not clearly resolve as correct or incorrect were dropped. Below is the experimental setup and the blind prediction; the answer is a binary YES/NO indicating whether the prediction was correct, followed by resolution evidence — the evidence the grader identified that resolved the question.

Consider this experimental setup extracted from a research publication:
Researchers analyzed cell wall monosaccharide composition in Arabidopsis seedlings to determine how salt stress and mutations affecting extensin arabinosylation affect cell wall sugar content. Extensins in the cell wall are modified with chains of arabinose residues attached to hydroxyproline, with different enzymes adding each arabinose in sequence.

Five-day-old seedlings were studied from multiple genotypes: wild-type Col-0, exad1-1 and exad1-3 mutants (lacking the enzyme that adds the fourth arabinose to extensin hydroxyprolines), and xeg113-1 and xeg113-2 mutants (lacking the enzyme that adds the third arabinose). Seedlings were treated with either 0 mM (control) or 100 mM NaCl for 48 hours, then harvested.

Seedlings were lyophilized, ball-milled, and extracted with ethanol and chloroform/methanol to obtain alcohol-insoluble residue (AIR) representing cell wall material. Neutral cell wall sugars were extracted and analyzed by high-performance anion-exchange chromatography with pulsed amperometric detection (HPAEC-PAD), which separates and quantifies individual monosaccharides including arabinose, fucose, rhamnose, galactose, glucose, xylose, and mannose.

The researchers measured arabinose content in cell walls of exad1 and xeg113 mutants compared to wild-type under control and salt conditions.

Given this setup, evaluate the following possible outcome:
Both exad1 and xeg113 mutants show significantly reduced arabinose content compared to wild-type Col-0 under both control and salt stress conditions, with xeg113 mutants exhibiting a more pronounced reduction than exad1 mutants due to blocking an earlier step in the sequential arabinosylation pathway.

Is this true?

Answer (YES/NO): NO